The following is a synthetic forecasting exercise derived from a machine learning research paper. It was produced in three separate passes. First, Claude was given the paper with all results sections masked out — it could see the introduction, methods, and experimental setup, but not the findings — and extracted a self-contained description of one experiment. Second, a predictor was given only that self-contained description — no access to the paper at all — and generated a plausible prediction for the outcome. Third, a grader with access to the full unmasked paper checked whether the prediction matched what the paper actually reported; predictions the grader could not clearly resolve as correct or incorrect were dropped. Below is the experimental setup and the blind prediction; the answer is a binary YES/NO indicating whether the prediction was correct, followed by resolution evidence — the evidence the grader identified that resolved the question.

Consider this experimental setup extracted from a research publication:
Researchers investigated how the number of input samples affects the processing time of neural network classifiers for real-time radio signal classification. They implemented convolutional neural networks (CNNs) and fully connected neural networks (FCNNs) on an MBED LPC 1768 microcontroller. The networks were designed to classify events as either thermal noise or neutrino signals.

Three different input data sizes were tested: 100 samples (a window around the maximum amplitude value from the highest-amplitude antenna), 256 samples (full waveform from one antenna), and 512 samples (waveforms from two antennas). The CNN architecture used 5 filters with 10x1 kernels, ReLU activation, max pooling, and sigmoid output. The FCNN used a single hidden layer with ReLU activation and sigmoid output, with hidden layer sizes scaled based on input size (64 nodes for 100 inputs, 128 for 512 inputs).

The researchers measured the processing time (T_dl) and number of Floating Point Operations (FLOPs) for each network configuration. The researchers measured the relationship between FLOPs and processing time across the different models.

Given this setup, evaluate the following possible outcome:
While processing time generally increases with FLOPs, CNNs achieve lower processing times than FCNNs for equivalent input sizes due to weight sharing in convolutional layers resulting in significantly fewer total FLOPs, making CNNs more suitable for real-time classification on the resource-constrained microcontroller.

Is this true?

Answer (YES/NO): YES